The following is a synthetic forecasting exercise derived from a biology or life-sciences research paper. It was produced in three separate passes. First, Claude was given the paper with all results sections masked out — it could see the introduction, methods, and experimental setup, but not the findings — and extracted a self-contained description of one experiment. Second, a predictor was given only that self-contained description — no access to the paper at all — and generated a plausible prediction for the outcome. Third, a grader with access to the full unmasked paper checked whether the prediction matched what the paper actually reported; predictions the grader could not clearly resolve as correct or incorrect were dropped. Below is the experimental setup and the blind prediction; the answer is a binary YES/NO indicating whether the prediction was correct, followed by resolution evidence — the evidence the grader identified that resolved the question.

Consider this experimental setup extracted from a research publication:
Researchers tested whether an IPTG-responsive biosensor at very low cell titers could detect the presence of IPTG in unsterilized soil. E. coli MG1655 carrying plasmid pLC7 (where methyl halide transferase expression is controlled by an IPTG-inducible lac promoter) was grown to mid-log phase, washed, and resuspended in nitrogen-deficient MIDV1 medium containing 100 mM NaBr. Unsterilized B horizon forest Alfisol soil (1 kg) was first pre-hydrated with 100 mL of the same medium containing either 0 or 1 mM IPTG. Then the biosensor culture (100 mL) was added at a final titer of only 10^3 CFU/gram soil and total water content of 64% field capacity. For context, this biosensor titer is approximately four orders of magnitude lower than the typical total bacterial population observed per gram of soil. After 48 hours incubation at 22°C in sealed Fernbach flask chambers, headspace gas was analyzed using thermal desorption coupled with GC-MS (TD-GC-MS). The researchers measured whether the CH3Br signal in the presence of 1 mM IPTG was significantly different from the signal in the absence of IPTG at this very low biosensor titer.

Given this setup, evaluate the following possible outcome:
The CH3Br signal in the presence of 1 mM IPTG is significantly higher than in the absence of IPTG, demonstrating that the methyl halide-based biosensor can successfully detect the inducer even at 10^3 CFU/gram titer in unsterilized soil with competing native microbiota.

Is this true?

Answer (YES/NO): YES